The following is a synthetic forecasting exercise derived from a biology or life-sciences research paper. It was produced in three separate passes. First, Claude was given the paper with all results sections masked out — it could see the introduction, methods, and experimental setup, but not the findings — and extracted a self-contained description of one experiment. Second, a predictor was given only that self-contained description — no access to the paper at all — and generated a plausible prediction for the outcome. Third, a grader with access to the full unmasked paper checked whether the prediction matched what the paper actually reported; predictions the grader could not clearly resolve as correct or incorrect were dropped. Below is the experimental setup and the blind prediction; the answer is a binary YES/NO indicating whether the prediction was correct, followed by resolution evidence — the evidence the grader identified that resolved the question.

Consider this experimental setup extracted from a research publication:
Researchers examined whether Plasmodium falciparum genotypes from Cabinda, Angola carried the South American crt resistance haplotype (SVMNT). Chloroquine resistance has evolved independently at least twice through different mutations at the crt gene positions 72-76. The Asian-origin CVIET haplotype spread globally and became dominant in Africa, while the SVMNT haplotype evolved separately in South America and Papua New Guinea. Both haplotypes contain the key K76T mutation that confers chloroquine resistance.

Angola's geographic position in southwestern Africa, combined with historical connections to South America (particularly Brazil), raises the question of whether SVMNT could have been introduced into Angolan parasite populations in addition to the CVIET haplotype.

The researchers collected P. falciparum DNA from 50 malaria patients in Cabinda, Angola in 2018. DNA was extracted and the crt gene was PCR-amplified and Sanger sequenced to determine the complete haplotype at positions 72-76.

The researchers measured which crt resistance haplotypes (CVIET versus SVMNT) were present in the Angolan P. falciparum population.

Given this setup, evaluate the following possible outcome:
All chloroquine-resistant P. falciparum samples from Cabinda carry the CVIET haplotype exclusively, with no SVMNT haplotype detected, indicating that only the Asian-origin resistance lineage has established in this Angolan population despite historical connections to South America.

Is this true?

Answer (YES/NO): YES